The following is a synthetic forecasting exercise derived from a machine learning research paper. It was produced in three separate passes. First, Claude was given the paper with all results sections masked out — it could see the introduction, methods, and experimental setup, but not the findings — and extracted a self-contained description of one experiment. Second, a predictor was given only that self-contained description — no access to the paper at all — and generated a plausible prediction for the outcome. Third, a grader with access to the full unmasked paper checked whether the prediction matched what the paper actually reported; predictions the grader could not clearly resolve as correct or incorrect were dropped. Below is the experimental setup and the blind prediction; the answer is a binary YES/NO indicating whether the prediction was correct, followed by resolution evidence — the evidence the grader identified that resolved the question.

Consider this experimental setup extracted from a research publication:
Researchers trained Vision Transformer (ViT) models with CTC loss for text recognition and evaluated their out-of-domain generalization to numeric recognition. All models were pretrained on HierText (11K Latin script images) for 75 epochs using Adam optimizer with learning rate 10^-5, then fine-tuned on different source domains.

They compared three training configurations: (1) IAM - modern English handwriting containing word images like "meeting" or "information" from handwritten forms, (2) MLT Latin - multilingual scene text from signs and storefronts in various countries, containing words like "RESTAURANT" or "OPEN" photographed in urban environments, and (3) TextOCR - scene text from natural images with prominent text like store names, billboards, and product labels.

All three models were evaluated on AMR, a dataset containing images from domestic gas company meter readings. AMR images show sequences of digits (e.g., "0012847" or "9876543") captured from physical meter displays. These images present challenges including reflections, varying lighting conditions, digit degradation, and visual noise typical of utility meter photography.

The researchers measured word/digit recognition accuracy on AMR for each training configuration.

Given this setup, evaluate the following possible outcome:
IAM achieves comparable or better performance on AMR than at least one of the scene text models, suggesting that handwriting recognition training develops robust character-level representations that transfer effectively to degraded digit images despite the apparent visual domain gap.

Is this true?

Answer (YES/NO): YES